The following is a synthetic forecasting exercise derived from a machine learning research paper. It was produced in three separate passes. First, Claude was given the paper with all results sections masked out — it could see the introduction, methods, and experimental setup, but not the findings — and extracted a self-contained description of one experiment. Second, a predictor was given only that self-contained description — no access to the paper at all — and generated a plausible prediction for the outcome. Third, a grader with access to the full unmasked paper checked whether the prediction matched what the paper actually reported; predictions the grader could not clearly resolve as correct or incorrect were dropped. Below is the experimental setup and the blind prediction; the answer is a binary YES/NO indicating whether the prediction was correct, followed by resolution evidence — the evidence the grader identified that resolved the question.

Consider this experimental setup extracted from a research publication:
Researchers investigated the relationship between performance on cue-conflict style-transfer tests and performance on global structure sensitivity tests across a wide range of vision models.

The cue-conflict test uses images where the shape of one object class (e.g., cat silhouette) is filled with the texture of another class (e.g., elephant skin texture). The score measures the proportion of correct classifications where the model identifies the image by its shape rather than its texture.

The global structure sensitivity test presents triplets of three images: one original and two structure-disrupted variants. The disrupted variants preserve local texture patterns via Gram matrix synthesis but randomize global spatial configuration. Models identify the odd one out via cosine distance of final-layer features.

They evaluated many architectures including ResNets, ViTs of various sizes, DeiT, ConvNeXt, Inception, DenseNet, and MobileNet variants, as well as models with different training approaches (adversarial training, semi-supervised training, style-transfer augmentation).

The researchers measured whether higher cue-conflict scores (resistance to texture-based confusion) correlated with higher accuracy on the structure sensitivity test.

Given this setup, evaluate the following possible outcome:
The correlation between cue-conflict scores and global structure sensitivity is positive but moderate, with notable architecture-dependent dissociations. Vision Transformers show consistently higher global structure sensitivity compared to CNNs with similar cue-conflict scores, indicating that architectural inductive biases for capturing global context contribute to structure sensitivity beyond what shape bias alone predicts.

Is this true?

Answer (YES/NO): NO